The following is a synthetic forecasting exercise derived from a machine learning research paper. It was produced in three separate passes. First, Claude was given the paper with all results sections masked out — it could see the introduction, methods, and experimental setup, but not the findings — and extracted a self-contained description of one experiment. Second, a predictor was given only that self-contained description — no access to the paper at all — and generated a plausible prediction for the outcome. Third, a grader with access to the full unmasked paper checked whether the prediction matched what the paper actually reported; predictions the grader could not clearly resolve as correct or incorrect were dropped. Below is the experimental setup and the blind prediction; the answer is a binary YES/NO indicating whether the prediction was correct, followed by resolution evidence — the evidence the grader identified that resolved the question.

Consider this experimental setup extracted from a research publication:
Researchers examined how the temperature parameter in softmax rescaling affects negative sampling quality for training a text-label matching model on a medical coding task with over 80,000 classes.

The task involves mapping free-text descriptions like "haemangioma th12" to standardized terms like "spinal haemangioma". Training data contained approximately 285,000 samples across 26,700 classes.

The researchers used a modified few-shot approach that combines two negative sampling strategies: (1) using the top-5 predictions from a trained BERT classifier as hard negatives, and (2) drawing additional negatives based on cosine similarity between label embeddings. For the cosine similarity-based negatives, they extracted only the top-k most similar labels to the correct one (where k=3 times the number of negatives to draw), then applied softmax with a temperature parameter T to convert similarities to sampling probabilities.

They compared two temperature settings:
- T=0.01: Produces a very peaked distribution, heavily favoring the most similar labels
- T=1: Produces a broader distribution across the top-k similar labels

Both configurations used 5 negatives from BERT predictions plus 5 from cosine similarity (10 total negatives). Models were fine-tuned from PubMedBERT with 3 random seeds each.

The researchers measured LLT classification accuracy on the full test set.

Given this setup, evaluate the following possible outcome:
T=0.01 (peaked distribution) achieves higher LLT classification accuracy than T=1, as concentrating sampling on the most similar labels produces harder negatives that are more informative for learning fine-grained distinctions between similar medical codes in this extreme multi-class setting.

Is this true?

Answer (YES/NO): NO